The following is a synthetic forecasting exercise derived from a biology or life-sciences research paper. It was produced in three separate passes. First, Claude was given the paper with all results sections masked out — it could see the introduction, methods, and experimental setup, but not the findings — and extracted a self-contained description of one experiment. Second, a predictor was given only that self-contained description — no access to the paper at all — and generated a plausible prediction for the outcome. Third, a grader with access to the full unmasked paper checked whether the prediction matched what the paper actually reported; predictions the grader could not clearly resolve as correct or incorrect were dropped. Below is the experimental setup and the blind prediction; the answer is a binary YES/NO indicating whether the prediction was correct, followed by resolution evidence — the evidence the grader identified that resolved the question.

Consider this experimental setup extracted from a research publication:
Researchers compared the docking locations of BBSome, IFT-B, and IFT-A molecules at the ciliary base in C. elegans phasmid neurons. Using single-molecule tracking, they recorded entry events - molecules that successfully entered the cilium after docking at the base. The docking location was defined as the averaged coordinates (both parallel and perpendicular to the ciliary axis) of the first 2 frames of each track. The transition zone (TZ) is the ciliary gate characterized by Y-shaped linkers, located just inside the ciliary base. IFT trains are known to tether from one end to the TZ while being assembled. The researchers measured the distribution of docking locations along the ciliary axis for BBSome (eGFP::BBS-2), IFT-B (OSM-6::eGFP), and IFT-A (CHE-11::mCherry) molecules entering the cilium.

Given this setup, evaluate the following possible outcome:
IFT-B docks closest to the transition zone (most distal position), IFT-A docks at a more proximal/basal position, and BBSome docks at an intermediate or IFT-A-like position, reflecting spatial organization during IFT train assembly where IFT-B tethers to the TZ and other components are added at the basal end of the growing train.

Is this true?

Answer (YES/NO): NO